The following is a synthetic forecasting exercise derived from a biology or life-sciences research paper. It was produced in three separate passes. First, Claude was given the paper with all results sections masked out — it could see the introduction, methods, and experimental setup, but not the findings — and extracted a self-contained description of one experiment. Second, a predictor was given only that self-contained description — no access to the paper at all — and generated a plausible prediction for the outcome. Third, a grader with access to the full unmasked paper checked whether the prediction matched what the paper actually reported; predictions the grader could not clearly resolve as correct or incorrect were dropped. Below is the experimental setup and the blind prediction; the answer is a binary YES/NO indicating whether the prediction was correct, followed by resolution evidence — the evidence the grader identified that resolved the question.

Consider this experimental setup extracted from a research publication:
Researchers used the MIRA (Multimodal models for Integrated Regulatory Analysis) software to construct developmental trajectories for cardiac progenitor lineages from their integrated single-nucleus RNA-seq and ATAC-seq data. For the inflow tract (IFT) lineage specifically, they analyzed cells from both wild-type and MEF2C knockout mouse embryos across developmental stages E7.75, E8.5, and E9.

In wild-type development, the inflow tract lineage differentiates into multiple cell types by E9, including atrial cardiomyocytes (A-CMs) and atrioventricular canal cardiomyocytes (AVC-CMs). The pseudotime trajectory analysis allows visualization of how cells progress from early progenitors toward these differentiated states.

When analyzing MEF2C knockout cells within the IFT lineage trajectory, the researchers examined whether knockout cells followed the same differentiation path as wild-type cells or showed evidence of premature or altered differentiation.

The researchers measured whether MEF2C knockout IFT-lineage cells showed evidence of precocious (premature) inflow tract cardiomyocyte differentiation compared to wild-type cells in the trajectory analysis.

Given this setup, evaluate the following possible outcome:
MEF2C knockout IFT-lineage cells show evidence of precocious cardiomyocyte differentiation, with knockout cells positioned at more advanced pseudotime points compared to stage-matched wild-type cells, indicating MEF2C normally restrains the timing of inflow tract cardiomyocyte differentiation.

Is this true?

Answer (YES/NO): NO